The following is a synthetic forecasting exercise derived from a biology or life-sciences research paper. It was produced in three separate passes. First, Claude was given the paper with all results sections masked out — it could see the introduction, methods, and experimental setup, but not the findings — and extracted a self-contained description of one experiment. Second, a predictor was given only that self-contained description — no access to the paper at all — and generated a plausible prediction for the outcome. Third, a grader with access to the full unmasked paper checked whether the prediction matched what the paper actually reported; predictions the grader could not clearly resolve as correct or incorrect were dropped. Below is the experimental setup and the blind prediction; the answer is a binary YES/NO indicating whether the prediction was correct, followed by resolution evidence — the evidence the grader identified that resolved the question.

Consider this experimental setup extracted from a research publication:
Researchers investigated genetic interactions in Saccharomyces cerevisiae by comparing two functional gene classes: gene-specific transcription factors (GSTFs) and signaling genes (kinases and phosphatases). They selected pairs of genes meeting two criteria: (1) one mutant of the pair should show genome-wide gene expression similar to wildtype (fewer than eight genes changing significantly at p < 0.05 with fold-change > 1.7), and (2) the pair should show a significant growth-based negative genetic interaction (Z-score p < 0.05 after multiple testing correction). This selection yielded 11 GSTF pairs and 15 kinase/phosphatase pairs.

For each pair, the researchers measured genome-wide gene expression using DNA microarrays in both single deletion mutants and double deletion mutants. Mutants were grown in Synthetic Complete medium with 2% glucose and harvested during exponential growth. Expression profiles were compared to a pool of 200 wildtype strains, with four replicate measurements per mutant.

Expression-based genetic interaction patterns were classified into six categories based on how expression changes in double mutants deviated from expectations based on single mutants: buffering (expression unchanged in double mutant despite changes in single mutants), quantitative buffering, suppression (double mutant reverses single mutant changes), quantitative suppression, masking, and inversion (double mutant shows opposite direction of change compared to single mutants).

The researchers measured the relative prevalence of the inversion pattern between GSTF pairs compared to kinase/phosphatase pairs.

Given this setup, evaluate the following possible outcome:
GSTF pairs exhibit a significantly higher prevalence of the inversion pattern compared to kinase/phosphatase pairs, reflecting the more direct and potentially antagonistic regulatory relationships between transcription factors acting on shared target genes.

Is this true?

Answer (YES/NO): YES